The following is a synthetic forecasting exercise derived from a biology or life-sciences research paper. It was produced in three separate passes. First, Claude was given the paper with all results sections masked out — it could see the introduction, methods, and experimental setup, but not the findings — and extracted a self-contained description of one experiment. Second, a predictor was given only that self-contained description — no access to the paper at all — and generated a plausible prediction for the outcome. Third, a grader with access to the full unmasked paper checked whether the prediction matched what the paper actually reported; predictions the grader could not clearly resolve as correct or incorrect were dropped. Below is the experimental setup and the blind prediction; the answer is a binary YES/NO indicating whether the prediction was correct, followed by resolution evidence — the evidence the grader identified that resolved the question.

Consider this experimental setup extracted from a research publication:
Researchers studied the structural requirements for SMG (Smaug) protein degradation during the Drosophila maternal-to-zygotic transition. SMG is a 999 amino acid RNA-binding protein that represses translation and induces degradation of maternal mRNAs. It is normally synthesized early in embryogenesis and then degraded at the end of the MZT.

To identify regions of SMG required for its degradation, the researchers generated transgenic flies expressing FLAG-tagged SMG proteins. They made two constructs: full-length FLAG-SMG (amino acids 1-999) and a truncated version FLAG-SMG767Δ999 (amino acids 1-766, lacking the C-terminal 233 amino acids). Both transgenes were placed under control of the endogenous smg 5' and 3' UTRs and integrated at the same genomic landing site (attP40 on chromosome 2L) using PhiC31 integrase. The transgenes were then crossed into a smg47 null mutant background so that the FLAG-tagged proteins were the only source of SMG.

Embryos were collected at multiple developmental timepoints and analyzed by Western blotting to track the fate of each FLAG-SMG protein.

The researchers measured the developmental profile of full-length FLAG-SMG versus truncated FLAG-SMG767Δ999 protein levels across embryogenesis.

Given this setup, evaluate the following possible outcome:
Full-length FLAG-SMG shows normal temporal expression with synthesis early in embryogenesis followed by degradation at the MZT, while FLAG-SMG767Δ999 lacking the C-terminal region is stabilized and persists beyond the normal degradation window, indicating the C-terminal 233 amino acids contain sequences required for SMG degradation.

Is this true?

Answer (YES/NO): YES